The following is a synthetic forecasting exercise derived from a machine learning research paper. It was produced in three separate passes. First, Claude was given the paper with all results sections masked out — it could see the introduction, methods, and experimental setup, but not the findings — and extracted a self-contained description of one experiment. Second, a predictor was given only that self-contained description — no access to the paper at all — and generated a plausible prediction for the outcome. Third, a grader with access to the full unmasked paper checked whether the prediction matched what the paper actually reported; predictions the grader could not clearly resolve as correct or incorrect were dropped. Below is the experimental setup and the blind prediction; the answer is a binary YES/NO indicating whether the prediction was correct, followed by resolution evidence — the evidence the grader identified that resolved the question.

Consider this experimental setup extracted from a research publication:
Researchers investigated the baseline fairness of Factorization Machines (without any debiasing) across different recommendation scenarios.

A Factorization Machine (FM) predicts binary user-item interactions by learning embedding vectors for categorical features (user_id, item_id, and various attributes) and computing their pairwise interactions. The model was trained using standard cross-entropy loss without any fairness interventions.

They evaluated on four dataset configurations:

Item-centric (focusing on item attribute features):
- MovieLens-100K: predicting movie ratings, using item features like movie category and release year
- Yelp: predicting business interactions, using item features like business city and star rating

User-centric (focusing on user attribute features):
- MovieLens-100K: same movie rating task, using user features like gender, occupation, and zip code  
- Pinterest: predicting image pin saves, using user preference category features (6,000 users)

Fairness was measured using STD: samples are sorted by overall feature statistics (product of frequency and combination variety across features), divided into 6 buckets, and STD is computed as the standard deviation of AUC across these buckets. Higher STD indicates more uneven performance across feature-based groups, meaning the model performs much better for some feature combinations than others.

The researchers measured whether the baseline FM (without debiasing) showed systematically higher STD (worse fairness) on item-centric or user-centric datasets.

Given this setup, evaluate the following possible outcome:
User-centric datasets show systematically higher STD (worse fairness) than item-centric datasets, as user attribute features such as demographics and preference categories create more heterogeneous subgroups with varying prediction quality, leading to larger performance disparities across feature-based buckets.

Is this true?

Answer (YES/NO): YES